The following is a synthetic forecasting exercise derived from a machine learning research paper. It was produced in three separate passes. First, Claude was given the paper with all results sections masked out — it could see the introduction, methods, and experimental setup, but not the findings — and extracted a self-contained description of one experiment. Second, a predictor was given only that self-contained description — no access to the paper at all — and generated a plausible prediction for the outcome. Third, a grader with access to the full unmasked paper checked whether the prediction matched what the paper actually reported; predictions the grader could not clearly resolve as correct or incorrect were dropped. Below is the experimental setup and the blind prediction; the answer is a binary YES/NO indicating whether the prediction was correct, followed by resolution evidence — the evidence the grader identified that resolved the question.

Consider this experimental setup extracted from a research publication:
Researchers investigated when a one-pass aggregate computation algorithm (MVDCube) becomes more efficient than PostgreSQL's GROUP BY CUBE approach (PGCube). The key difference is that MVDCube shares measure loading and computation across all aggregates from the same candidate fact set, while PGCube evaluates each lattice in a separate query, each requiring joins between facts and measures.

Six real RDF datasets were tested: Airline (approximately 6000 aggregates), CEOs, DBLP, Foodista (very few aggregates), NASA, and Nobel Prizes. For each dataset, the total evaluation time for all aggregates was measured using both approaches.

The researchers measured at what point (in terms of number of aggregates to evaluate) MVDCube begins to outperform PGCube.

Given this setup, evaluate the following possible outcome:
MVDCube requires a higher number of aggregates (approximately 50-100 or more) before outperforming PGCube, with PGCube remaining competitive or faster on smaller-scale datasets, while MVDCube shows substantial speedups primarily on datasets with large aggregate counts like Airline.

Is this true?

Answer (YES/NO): NO